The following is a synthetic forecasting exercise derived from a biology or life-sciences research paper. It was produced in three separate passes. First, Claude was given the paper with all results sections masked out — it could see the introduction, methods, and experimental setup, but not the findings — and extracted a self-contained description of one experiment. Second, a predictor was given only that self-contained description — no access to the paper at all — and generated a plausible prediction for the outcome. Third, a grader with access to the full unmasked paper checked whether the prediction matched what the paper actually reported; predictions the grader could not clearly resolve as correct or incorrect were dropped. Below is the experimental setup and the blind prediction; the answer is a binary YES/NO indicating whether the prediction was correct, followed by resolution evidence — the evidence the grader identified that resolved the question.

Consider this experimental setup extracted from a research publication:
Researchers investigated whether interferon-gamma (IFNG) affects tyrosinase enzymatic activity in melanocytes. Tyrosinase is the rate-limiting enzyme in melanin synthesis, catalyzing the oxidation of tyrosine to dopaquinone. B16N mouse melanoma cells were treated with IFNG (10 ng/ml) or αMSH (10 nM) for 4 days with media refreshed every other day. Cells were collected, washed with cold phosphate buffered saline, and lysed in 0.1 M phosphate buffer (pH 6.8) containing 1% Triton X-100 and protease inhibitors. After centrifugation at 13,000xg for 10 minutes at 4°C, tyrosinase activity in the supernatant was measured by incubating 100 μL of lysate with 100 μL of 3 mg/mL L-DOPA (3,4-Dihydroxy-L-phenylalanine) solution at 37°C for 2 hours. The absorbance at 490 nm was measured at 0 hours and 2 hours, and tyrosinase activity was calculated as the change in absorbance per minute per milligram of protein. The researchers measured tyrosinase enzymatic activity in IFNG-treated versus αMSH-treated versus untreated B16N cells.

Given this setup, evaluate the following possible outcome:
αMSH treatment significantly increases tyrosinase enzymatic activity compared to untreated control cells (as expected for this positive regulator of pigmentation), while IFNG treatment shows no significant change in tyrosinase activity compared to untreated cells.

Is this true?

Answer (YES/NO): NO